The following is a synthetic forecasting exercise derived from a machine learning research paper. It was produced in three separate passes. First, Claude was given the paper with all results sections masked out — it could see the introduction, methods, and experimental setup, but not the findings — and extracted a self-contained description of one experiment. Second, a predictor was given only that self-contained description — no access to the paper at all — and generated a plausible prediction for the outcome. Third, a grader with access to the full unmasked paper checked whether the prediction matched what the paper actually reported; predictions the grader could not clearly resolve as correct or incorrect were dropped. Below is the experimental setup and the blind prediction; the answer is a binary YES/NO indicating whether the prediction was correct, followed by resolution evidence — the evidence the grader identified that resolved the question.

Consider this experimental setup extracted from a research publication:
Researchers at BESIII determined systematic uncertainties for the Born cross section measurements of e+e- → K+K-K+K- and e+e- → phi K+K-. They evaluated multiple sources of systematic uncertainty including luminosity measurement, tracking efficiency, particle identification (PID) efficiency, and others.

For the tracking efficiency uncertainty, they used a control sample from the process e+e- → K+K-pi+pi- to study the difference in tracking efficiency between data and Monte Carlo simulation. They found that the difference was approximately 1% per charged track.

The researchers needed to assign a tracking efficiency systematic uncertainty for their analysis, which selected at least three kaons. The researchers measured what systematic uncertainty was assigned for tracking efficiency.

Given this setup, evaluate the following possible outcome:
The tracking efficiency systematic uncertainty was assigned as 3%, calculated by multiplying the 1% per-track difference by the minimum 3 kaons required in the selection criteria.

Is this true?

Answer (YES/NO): YES